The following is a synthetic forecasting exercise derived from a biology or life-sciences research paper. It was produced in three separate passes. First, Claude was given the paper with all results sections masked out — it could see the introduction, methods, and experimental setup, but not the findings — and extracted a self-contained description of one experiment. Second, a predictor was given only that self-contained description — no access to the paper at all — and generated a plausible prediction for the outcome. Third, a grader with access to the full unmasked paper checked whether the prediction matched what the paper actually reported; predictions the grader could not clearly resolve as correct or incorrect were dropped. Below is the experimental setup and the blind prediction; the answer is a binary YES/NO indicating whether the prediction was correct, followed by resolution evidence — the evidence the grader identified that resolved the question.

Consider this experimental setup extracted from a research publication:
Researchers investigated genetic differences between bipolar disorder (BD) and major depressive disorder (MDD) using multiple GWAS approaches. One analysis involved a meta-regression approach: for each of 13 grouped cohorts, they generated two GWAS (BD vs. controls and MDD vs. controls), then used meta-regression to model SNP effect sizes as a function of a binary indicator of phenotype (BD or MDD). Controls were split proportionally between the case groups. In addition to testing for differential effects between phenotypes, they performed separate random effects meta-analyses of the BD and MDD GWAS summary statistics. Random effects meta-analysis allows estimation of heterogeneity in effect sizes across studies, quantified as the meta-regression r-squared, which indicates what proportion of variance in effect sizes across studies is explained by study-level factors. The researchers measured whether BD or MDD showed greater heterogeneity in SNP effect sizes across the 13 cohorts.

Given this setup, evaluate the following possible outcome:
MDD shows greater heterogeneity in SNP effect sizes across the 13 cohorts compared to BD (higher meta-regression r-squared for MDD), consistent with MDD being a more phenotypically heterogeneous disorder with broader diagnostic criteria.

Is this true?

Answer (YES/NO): YES